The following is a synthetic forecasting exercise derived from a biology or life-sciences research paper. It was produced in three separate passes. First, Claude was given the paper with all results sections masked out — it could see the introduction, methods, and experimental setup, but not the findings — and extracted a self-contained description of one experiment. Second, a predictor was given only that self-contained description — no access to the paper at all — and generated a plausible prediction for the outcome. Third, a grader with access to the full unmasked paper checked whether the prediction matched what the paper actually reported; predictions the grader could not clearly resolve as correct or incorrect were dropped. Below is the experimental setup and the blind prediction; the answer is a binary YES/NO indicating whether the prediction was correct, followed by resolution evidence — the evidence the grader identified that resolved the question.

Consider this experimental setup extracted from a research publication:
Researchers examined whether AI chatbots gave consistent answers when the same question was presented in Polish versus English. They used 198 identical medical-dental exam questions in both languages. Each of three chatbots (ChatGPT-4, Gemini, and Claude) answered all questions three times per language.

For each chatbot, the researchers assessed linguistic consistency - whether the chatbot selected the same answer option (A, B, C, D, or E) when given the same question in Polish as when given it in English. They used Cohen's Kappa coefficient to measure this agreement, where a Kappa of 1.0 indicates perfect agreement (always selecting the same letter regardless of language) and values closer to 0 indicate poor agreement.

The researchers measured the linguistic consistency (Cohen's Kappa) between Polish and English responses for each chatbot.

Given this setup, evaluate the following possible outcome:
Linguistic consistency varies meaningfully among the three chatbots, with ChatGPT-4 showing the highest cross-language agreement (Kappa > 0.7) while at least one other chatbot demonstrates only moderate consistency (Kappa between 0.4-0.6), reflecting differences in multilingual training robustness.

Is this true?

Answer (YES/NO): NO